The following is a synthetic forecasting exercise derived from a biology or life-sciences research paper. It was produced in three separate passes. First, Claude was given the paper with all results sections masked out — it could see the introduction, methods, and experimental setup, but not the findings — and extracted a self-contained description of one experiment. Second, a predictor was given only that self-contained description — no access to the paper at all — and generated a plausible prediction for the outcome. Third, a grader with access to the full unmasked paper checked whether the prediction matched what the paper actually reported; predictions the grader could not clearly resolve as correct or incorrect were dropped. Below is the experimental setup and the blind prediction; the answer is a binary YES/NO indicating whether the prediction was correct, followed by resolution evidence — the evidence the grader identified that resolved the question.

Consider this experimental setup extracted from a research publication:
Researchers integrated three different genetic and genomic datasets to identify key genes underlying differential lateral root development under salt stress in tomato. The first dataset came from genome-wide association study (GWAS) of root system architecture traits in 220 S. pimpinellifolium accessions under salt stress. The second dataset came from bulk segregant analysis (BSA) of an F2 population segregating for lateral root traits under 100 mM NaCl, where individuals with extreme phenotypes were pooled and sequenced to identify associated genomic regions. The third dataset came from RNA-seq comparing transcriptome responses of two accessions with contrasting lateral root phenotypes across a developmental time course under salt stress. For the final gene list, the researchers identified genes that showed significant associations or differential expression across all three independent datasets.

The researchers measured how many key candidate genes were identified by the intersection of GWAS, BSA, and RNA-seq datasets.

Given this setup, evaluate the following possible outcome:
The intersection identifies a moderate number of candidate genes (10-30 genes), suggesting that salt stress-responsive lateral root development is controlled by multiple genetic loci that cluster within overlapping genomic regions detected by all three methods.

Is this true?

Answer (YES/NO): NO